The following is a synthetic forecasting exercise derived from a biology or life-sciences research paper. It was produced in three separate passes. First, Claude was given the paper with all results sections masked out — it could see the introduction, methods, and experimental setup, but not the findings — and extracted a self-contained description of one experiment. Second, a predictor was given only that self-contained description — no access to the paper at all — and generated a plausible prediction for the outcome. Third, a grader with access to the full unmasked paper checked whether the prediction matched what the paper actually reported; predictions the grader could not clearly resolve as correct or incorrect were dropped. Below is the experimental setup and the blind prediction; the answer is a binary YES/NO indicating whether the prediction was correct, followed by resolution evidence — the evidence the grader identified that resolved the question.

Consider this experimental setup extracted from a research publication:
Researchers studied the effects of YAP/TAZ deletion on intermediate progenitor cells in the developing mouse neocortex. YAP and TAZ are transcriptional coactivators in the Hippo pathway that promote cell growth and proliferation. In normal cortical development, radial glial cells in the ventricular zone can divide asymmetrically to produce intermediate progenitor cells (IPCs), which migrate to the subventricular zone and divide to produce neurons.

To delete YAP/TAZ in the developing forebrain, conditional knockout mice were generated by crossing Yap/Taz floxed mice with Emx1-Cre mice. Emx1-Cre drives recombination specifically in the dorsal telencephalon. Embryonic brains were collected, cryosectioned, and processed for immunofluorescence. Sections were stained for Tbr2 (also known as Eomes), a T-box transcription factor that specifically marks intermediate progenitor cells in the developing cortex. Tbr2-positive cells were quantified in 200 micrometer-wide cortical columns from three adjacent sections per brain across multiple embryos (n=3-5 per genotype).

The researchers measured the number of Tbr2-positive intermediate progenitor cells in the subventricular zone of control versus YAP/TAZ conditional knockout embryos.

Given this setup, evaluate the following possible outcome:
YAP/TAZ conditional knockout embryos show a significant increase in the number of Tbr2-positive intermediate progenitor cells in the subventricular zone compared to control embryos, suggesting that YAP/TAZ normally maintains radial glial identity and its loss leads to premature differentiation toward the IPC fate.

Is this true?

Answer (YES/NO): NO